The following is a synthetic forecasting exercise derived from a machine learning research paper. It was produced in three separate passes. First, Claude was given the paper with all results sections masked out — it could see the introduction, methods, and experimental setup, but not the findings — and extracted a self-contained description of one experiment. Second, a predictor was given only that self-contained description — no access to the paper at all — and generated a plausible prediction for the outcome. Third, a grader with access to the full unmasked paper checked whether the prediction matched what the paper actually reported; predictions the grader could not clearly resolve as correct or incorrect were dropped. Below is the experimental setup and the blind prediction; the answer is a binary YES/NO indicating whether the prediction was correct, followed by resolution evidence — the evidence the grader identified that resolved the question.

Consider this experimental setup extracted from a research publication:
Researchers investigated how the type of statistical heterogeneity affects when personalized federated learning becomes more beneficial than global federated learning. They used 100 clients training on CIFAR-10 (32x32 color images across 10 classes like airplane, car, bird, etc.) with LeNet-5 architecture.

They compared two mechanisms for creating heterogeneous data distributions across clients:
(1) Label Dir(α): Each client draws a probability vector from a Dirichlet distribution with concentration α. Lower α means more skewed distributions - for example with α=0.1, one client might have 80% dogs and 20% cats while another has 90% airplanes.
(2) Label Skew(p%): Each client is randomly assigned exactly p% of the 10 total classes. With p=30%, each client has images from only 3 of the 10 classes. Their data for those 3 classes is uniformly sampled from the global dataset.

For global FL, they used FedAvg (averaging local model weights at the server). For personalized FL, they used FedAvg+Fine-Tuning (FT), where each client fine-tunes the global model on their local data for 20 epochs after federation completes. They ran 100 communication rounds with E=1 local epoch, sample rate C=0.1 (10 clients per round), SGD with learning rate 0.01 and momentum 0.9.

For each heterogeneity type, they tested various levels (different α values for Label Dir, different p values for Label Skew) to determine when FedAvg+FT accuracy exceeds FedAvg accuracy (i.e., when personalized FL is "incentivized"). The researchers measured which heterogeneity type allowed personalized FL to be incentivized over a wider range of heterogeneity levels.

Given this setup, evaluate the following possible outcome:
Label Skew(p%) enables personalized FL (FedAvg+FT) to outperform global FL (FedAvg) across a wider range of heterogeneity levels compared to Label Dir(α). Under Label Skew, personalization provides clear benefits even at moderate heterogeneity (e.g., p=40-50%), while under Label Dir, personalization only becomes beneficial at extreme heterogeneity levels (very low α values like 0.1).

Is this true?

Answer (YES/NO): YES